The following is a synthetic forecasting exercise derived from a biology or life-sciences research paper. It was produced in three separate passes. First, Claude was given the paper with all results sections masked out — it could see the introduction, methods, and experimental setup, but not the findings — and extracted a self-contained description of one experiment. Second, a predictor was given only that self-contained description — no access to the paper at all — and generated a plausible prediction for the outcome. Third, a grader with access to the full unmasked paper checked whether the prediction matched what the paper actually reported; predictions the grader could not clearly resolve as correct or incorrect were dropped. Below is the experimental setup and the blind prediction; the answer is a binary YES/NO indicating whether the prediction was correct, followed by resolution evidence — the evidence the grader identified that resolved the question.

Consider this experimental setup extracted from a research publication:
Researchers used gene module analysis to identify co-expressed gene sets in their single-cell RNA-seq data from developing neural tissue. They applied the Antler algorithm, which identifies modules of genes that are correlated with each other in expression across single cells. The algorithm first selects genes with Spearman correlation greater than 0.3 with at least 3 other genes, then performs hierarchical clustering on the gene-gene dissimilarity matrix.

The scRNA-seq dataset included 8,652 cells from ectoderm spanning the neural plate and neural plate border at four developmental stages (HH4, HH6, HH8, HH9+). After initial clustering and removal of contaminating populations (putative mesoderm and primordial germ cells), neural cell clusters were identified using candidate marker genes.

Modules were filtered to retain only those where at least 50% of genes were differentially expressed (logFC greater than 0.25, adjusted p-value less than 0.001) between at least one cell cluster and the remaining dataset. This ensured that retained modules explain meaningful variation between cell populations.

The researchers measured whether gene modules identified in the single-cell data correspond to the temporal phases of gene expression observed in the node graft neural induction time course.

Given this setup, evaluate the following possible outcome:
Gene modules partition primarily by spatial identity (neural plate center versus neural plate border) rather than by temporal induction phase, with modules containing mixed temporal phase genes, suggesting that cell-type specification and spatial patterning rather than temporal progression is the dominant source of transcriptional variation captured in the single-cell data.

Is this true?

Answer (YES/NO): NO